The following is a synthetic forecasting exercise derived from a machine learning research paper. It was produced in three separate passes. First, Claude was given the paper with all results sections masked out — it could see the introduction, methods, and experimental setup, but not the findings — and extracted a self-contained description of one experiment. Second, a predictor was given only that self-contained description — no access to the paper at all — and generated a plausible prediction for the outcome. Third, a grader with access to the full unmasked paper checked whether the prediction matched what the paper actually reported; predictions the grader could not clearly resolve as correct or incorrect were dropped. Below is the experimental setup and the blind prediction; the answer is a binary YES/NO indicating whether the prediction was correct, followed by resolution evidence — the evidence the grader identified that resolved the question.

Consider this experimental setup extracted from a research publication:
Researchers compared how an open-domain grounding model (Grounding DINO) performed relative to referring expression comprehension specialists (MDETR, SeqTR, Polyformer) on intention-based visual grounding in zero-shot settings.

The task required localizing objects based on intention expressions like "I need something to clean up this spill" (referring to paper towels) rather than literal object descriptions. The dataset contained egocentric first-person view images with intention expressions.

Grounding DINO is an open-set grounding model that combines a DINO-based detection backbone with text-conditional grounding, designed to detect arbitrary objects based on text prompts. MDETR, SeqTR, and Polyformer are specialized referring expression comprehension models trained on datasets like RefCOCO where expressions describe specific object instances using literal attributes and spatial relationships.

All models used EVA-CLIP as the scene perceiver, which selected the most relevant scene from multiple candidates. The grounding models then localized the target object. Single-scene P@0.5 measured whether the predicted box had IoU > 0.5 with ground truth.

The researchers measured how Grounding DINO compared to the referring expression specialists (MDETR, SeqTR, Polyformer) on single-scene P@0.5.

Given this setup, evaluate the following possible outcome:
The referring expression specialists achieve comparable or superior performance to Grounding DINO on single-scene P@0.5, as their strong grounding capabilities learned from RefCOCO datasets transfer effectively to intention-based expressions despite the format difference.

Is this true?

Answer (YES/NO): NO